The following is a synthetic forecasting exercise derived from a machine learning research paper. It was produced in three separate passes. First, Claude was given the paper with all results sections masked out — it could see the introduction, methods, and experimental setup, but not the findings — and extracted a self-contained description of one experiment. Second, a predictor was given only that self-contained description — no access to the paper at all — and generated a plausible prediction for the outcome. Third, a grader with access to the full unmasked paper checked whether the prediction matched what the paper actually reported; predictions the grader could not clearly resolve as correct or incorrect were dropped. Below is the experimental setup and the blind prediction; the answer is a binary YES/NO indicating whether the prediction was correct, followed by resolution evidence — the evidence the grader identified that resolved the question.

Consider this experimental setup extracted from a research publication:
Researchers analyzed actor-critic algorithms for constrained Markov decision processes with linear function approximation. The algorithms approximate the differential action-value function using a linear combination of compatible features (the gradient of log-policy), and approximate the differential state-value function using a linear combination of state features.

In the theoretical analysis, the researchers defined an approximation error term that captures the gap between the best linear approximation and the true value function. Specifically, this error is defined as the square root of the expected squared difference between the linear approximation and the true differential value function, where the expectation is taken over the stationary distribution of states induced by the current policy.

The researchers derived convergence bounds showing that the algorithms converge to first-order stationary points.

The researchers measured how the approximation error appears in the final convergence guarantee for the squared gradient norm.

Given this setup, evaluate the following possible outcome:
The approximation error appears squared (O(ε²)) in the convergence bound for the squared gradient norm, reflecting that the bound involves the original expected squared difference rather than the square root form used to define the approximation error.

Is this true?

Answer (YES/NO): NO